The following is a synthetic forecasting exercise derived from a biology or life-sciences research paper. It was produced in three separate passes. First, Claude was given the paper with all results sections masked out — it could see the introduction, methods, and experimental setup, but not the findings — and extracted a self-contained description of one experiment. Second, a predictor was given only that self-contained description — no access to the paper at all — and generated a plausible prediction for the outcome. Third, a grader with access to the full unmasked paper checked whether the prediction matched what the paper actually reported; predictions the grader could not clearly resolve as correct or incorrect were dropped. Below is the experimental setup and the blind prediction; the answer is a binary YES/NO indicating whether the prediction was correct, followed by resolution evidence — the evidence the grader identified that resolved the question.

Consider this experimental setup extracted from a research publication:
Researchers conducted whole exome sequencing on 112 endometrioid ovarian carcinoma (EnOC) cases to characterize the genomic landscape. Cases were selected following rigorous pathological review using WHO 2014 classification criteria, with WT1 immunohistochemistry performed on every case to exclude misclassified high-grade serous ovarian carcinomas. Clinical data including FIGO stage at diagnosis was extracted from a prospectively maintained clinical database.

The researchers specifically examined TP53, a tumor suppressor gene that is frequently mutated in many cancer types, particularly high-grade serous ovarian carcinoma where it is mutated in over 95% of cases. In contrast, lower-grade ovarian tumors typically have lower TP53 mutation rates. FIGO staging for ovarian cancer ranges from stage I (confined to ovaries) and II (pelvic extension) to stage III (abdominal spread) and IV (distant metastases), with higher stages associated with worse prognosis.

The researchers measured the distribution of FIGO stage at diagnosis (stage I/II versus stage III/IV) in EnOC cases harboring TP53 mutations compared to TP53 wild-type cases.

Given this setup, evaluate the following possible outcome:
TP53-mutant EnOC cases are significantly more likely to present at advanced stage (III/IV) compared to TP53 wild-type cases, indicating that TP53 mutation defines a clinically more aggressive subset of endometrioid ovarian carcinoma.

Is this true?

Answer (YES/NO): YES